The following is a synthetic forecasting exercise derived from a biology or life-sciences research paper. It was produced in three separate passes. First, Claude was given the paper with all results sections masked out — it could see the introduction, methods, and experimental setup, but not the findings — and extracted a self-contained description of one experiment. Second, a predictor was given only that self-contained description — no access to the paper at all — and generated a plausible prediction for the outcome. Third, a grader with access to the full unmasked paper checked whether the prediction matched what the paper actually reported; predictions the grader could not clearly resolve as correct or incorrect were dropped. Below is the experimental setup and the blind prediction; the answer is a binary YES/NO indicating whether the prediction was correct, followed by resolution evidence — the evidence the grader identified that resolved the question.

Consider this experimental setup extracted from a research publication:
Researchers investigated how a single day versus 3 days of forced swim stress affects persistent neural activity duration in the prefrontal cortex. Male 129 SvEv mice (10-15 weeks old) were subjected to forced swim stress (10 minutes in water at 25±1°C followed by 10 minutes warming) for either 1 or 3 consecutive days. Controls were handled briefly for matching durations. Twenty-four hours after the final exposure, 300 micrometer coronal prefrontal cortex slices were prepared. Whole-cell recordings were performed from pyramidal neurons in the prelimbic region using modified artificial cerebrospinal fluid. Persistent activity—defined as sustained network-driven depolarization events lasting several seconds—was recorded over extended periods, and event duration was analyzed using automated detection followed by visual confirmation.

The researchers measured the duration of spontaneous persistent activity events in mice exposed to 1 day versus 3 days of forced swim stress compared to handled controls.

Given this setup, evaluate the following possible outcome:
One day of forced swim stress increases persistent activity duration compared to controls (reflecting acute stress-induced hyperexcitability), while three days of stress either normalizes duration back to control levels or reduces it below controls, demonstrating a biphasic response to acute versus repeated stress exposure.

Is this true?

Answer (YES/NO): NO